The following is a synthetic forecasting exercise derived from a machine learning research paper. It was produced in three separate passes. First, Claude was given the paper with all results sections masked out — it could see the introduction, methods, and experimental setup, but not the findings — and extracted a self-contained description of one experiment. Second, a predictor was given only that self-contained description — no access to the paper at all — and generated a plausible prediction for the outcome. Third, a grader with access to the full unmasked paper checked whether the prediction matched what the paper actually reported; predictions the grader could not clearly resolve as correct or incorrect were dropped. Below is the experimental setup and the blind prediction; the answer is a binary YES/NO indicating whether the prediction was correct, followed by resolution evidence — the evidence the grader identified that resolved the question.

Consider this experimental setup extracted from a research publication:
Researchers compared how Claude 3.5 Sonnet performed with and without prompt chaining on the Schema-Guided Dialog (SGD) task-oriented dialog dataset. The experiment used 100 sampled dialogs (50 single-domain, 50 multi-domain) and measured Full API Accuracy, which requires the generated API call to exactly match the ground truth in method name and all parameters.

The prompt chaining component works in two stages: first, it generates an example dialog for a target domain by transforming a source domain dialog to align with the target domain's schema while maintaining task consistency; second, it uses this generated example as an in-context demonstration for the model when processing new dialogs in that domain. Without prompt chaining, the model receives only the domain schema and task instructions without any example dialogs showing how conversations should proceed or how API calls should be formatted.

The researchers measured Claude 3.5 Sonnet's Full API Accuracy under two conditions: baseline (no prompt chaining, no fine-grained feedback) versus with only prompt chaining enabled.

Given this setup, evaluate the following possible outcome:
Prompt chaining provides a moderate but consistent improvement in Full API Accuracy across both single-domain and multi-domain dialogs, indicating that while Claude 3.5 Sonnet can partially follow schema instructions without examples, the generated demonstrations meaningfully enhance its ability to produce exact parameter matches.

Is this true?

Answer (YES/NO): NO